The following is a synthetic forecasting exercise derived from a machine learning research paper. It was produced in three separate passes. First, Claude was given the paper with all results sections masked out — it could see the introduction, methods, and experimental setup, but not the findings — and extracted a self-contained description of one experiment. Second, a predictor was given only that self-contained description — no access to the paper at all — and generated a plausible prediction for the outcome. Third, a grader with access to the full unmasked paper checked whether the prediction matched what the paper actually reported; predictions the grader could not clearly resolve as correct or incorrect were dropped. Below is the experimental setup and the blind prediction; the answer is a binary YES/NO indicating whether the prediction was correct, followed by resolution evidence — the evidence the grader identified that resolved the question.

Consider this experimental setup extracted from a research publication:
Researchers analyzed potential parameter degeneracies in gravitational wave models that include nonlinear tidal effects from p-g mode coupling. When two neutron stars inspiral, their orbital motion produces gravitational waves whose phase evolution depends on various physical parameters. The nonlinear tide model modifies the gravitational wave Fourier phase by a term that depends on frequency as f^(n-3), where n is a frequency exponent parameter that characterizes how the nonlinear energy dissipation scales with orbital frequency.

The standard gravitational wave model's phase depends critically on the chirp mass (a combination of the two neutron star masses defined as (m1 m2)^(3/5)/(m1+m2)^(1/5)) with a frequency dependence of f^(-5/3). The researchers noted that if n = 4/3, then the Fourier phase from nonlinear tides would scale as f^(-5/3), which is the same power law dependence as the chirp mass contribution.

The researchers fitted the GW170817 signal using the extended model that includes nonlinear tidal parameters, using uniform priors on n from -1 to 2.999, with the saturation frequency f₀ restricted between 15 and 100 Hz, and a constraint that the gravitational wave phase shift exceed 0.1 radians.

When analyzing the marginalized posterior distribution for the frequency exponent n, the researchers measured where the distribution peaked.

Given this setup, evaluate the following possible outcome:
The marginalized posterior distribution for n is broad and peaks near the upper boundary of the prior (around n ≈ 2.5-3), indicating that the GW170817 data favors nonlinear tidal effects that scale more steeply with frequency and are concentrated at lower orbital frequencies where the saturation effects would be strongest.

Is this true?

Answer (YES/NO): NO